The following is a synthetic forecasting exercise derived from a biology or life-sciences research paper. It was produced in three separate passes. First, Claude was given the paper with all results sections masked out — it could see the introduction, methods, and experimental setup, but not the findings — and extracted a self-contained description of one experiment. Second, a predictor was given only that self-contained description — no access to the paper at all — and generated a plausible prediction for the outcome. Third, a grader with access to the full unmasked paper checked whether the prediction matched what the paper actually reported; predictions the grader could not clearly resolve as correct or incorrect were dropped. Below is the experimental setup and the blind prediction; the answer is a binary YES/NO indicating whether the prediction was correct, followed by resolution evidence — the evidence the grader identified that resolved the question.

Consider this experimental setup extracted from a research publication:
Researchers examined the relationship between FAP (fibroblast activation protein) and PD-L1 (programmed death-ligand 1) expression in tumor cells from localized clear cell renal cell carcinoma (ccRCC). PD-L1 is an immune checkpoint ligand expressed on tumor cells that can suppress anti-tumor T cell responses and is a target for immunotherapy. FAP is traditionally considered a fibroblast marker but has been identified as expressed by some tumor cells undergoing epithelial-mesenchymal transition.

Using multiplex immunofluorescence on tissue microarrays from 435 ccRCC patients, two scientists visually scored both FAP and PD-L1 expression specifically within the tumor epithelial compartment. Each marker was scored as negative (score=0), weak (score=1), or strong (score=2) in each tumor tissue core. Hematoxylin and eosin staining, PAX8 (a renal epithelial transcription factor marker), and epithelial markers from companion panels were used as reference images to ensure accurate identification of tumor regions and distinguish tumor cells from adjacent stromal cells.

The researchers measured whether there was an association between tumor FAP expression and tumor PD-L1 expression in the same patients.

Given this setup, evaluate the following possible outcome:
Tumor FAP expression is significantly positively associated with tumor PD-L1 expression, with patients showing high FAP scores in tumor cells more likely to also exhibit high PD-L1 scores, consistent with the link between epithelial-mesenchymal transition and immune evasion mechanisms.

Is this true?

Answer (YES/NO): YES